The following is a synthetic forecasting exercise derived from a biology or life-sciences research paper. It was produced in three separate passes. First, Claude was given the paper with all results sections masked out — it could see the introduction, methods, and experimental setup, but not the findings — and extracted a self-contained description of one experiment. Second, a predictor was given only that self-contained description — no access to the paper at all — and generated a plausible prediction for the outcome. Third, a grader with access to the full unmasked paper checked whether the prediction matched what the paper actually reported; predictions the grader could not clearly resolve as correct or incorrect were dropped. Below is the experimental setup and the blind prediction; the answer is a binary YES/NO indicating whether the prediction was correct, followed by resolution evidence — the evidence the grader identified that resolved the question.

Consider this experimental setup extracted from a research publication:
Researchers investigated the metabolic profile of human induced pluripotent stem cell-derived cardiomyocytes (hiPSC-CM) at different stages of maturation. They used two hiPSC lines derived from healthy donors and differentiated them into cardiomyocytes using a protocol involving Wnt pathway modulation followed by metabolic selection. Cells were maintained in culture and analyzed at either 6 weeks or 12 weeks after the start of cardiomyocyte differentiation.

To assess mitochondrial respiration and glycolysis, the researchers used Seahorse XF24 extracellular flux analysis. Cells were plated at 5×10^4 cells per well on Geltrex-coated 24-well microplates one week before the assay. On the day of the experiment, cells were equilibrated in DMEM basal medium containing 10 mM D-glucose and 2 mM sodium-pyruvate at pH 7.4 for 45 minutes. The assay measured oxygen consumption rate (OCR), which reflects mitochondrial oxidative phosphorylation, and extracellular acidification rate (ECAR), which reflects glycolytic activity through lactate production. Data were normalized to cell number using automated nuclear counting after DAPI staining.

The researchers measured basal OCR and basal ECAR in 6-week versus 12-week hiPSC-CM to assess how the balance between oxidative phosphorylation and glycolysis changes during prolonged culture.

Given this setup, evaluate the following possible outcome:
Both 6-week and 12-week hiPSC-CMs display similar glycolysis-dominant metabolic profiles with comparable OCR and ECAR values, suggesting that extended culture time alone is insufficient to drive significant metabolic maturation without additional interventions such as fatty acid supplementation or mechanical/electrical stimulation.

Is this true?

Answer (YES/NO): NO